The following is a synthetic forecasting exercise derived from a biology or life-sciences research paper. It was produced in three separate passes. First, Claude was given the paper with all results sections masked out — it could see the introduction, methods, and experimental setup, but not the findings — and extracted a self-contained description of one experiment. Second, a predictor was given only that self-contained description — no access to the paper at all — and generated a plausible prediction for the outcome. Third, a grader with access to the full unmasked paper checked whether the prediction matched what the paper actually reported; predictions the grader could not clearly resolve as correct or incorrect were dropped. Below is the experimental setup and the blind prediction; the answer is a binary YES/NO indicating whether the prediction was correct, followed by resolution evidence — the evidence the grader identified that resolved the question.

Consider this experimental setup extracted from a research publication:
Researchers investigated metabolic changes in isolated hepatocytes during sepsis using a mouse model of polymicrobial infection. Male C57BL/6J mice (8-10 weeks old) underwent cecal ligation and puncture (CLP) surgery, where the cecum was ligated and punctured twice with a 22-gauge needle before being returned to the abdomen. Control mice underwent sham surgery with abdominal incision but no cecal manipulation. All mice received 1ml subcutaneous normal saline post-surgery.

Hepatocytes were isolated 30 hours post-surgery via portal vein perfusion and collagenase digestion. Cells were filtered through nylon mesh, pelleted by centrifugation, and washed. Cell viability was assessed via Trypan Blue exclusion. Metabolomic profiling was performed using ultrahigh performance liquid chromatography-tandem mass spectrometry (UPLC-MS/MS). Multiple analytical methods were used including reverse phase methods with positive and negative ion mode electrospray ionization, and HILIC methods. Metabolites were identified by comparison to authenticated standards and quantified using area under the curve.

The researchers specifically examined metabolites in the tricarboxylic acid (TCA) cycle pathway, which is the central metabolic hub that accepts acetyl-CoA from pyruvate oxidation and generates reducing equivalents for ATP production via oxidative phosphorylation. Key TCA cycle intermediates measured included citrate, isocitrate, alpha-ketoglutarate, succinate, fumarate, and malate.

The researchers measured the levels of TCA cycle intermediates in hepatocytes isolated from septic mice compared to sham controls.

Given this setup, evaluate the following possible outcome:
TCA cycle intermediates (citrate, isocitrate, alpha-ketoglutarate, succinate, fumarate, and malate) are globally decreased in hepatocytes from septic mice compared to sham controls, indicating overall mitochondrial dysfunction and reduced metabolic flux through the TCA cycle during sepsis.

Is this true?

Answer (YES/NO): NO